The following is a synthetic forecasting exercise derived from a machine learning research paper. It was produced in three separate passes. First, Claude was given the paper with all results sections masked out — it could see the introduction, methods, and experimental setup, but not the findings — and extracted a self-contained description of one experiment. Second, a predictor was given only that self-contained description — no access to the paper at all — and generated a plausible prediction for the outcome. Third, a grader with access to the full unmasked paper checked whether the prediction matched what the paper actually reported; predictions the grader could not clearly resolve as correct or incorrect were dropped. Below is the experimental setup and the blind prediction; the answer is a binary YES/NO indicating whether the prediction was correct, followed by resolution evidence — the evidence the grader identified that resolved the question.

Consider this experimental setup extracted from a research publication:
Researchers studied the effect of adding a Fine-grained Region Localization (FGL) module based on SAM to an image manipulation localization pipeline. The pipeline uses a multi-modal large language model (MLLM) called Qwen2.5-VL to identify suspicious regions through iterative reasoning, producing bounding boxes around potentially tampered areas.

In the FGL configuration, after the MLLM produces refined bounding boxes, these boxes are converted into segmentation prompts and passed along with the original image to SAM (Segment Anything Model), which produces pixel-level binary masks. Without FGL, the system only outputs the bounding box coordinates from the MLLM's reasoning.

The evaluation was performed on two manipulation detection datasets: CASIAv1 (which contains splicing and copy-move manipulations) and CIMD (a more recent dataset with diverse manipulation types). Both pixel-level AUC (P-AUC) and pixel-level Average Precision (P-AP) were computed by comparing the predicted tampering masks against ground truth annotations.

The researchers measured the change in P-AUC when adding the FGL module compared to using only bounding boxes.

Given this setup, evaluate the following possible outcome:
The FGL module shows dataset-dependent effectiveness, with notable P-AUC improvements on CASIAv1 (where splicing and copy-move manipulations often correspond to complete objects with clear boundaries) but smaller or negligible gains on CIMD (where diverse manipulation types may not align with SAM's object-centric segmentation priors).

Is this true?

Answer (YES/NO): NO